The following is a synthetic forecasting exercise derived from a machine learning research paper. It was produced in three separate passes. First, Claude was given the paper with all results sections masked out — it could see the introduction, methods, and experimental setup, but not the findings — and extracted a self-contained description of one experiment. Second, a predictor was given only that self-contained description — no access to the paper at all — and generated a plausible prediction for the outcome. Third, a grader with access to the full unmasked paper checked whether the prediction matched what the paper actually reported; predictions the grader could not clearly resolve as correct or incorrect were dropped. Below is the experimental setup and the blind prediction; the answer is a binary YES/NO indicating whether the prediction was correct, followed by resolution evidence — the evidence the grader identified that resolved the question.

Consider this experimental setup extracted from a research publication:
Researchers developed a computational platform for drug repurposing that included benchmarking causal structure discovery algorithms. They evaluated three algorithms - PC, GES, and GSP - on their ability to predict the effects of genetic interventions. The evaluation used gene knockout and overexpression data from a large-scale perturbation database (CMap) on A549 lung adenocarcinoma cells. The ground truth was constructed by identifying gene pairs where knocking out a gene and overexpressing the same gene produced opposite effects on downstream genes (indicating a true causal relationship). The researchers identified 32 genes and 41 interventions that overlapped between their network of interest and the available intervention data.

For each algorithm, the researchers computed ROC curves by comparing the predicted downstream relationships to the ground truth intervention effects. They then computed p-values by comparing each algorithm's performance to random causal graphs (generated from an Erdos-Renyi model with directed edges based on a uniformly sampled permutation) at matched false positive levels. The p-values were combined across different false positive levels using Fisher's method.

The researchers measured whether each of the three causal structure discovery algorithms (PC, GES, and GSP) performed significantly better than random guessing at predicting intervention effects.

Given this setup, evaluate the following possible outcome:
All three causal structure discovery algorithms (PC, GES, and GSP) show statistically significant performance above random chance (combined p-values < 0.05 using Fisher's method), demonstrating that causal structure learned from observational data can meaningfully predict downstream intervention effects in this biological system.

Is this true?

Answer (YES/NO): NO